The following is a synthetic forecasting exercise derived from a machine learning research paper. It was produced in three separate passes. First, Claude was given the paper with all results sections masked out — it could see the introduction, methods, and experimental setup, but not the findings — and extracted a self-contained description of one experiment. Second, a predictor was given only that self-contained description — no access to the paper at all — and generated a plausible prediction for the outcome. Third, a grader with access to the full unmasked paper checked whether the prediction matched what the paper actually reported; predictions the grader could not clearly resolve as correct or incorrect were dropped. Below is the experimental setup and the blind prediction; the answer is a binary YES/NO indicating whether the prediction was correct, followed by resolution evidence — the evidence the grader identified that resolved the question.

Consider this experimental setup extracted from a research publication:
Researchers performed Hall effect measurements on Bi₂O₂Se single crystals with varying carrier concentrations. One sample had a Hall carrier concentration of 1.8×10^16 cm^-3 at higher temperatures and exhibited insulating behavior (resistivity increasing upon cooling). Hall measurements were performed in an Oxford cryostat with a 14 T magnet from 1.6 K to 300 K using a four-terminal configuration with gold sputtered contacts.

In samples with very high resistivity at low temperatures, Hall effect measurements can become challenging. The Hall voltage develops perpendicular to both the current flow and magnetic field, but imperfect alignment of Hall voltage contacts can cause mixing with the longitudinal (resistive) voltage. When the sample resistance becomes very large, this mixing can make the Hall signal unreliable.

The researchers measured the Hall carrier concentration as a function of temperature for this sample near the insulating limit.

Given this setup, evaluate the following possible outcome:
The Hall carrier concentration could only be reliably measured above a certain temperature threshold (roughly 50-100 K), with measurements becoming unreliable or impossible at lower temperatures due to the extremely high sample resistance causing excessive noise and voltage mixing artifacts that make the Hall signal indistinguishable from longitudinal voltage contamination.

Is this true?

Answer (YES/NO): YES